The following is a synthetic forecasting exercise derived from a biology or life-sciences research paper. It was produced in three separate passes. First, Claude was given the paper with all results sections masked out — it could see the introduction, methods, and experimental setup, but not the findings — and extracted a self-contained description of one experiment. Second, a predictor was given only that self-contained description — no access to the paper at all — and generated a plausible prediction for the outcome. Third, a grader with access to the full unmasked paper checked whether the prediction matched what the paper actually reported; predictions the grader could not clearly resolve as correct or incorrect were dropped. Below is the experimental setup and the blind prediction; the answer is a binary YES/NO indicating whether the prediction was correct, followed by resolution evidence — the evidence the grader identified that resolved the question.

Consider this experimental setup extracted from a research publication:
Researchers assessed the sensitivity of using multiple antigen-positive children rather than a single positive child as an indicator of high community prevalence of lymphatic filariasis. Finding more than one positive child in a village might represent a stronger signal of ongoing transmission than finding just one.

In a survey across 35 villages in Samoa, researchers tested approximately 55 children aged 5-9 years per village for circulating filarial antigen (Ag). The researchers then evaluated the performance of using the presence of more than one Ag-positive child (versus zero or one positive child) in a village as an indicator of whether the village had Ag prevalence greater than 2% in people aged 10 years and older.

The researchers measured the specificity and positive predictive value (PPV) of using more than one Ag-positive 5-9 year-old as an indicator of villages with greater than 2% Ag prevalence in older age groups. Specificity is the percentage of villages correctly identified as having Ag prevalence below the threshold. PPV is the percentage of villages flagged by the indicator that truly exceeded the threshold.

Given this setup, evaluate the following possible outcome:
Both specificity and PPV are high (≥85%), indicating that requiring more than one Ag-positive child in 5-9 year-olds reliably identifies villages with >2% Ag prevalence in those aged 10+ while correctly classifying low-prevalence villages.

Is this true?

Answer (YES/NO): YES